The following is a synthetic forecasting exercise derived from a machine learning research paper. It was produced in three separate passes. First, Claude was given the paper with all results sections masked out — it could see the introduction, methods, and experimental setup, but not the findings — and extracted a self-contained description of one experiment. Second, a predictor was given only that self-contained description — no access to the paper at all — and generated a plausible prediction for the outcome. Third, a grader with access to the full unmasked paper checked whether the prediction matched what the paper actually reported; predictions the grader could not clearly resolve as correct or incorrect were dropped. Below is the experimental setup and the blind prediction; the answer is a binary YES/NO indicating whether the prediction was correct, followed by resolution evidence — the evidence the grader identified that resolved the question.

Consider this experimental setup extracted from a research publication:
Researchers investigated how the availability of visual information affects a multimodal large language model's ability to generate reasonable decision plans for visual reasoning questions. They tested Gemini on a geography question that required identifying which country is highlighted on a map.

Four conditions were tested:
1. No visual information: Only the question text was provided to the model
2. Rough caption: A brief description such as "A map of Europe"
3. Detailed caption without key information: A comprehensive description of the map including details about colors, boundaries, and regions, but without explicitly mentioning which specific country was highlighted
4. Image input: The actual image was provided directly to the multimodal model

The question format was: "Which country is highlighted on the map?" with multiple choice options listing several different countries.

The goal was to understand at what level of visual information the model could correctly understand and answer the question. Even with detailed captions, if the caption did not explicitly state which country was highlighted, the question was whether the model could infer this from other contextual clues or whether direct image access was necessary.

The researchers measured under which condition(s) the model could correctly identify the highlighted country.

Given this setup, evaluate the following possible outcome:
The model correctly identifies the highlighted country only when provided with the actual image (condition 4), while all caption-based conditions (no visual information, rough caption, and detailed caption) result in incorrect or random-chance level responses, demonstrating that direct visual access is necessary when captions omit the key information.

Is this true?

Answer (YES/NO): YES